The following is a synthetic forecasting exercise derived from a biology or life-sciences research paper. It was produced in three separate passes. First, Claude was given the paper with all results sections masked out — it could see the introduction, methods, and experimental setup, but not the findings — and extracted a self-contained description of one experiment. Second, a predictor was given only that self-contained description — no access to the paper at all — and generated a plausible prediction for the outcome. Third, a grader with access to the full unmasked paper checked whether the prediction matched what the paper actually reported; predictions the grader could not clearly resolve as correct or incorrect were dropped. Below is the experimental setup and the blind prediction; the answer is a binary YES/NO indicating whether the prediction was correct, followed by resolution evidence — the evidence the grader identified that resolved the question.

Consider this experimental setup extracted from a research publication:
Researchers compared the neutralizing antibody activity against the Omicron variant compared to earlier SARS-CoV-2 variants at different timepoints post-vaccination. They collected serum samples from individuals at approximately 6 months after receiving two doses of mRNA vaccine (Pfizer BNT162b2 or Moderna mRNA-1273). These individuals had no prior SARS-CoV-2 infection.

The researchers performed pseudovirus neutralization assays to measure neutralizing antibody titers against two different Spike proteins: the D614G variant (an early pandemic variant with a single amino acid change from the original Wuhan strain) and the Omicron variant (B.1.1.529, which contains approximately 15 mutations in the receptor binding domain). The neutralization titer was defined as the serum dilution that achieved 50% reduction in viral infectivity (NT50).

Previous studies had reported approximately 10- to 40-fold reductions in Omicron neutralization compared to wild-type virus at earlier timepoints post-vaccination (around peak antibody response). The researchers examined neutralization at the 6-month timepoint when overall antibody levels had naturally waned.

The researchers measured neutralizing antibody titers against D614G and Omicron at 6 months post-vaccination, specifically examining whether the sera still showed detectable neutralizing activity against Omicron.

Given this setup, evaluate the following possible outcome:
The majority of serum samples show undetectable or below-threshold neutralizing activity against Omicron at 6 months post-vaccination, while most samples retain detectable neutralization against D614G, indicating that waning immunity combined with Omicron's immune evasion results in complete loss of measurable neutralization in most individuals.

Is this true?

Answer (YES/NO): NO